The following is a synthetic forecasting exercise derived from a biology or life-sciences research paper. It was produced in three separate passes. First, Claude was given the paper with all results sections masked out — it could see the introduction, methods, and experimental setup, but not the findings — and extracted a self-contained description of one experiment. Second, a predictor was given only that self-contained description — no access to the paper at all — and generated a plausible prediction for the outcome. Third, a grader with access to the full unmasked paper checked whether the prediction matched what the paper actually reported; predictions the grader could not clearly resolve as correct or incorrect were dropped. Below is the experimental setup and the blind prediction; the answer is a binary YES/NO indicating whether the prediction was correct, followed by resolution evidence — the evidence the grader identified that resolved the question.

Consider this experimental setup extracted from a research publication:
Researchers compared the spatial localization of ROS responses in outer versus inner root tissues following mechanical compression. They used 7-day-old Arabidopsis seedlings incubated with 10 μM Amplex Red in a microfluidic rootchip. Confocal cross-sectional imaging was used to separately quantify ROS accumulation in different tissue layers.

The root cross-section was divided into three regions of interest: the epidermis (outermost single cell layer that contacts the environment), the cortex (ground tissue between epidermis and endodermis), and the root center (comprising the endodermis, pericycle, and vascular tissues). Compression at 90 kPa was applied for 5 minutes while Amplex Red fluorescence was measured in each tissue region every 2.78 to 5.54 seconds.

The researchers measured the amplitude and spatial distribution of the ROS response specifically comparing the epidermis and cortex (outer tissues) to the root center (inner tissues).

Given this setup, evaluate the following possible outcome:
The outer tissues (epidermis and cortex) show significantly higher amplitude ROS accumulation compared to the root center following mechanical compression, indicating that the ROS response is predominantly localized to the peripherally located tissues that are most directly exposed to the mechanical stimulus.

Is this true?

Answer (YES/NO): NO